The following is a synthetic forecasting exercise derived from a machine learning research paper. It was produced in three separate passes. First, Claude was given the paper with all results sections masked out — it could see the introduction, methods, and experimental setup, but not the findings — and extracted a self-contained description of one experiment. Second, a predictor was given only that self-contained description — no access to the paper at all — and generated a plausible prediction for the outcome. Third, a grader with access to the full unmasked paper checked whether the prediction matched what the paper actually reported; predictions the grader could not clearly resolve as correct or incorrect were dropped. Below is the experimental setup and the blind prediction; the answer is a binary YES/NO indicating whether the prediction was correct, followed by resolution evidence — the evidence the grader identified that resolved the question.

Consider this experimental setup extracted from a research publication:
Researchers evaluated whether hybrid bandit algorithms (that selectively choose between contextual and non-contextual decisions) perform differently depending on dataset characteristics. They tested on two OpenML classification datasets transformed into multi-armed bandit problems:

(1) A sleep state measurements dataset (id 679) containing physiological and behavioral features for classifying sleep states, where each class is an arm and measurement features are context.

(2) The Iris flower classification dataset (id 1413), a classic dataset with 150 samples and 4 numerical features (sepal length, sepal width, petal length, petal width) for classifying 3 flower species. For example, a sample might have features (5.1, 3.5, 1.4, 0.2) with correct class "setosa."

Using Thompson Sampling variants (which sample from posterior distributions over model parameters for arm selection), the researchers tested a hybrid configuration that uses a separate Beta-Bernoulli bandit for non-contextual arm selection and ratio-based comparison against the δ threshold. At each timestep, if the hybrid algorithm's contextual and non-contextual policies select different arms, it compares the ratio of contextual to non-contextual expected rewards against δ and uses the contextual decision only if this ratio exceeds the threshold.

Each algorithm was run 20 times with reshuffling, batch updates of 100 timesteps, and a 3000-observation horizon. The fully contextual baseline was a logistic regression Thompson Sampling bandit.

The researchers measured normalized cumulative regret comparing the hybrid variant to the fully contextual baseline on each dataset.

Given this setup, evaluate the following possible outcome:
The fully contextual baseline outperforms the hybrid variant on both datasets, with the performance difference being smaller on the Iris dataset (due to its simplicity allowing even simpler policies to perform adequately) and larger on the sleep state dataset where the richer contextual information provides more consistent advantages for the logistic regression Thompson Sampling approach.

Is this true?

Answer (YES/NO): NO